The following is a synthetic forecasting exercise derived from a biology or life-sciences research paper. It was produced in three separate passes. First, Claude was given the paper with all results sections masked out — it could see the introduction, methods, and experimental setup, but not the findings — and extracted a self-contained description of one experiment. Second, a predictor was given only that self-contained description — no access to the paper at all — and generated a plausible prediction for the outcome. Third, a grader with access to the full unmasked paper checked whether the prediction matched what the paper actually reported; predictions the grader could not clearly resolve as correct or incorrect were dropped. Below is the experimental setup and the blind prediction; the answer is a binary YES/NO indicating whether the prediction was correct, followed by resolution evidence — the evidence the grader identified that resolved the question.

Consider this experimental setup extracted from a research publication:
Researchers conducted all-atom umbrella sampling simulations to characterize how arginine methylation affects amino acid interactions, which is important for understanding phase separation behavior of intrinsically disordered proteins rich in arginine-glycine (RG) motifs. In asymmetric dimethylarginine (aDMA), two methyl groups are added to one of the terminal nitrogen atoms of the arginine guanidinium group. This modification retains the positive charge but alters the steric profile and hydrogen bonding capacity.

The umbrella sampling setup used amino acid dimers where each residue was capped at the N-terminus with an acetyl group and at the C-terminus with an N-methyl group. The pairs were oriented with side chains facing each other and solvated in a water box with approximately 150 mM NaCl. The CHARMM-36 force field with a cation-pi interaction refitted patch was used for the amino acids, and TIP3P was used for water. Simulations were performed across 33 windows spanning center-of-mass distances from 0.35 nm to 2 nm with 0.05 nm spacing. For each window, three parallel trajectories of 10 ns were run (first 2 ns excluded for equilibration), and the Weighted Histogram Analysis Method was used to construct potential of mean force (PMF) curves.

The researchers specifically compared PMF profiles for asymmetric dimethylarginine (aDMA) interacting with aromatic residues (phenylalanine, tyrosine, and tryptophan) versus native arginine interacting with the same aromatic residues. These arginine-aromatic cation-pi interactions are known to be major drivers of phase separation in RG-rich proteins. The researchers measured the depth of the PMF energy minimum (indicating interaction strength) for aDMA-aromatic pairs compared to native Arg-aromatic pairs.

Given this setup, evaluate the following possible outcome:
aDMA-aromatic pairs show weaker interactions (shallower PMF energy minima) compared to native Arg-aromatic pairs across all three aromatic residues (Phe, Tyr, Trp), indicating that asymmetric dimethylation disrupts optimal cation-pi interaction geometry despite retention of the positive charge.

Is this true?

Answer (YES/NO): YES